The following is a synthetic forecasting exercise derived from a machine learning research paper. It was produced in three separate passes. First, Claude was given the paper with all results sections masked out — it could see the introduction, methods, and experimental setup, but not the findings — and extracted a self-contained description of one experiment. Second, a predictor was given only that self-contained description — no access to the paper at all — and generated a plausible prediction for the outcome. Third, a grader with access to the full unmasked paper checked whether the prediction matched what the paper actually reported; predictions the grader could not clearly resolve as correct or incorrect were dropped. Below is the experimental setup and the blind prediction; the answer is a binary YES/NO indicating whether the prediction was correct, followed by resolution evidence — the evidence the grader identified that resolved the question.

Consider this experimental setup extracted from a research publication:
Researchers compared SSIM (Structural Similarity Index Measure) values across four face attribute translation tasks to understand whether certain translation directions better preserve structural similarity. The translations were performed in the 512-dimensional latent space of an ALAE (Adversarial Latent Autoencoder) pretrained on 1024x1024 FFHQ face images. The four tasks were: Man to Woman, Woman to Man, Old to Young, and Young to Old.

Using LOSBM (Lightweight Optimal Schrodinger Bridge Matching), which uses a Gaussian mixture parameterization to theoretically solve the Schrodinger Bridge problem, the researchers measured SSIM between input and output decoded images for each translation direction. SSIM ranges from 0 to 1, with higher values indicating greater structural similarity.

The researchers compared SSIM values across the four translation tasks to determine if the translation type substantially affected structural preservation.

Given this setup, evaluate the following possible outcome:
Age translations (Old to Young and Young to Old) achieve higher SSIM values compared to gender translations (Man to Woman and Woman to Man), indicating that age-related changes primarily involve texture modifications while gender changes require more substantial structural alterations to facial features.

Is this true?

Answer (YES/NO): NO